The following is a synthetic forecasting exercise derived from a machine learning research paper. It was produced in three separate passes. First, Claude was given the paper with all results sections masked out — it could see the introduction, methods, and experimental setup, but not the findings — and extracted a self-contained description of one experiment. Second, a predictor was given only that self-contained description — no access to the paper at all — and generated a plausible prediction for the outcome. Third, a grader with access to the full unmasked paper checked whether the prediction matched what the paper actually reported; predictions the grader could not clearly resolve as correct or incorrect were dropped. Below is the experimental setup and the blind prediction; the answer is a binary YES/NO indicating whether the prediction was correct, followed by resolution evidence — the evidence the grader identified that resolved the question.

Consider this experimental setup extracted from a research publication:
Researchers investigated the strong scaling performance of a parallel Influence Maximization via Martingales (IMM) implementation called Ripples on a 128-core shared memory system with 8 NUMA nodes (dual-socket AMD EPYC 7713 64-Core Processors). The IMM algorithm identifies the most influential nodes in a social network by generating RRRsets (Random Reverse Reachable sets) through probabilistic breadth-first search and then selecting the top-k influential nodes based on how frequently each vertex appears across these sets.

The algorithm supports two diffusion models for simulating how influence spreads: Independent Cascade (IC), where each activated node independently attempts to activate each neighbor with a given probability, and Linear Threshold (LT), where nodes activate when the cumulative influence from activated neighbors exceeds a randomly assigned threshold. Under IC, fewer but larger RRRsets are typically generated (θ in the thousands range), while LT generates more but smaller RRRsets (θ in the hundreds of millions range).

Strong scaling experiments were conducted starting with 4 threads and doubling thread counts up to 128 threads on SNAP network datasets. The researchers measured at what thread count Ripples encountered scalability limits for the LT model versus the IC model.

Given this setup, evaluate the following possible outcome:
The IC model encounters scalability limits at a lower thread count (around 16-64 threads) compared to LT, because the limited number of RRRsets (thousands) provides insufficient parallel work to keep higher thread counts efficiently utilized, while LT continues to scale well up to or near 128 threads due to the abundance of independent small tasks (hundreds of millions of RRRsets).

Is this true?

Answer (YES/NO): NO